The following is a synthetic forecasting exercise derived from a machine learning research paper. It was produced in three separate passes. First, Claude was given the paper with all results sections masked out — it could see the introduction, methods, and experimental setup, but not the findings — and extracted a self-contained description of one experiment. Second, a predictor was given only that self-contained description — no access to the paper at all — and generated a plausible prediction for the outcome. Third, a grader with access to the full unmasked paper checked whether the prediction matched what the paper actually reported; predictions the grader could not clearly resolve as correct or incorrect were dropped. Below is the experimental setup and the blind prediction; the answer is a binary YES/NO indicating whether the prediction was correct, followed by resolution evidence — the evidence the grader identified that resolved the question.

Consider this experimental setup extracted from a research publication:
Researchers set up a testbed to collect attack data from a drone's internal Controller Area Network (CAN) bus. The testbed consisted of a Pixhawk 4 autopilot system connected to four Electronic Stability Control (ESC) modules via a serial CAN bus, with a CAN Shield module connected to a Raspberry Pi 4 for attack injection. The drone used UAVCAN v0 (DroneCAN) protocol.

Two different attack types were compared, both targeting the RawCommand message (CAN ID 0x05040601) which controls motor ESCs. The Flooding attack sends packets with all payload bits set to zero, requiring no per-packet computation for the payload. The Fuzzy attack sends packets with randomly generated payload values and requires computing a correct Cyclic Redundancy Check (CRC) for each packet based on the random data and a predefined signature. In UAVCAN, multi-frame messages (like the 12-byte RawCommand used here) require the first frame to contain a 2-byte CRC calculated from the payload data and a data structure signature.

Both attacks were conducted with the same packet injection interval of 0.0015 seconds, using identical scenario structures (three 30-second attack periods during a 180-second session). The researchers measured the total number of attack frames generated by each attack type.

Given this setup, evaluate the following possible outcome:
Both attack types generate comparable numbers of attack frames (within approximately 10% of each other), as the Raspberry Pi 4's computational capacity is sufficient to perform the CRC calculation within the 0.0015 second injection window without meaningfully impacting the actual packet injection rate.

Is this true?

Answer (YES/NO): NO